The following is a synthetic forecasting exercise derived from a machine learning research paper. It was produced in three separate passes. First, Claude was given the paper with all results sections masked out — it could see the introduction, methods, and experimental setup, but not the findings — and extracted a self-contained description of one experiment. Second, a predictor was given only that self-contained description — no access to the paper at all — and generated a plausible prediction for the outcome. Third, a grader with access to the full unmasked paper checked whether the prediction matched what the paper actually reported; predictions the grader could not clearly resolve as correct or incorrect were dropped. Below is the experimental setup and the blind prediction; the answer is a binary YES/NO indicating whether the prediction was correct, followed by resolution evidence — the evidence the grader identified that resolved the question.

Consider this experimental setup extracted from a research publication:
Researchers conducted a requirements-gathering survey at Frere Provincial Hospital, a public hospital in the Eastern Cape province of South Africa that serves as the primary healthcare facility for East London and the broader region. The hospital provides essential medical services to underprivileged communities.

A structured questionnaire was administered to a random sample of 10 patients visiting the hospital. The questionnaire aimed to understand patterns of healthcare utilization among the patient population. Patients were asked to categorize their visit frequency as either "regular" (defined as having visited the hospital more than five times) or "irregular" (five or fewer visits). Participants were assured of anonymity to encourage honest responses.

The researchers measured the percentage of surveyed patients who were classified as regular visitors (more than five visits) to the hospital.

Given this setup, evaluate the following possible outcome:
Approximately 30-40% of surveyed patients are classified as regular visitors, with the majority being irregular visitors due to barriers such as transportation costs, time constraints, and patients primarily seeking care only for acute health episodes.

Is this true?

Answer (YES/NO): NO